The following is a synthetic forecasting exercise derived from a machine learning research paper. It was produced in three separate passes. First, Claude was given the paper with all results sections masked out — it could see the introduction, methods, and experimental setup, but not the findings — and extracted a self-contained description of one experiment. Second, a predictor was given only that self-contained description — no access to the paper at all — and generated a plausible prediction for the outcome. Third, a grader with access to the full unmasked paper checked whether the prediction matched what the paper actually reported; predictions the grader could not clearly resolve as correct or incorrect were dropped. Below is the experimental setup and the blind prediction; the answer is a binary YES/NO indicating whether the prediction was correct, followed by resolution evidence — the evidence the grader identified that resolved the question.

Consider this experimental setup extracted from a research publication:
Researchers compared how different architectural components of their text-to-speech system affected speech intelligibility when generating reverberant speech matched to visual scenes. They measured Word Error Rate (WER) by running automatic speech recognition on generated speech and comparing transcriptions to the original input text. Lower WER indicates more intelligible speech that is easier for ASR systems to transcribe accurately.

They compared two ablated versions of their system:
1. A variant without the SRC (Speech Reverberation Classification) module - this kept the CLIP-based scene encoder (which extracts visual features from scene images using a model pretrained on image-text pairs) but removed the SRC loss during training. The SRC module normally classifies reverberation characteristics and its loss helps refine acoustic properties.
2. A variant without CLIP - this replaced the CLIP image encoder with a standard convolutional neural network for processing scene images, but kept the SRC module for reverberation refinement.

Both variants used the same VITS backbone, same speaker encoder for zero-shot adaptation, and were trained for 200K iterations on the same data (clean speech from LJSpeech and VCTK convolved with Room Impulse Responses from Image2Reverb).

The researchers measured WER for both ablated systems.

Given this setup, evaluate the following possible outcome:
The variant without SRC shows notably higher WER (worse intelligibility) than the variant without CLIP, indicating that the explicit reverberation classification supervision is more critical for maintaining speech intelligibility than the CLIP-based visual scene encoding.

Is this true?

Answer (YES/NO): NO